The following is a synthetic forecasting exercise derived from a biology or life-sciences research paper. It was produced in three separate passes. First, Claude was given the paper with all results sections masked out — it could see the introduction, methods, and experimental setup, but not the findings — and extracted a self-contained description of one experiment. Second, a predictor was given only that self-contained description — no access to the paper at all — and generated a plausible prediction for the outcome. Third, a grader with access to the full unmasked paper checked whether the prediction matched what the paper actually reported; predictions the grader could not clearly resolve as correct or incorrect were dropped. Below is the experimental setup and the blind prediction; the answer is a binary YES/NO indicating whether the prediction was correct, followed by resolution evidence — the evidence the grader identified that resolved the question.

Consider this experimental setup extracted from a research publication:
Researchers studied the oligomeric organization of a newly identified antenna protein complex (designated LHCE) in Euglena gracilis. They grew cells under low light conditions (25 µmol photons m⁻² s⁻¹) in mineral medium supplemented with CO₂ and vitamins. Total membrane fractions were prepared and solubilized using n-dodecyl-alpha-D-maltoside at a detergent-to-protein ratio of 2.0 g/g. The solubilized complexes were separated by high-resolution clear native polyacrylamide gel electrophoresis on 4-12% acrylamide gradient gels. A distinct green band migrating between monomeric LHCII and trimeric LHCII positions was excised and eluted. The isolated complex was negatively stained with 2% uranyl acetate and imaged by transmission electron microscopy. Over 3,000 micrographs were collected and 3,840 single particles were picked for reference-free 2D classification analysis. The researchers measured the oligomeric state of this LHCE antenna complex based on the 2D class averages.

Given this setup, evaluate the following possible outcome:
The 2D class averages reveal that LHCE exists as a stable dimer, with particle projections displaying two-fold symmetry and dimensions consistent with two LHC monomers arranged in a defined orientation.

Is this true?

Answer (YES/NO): NO